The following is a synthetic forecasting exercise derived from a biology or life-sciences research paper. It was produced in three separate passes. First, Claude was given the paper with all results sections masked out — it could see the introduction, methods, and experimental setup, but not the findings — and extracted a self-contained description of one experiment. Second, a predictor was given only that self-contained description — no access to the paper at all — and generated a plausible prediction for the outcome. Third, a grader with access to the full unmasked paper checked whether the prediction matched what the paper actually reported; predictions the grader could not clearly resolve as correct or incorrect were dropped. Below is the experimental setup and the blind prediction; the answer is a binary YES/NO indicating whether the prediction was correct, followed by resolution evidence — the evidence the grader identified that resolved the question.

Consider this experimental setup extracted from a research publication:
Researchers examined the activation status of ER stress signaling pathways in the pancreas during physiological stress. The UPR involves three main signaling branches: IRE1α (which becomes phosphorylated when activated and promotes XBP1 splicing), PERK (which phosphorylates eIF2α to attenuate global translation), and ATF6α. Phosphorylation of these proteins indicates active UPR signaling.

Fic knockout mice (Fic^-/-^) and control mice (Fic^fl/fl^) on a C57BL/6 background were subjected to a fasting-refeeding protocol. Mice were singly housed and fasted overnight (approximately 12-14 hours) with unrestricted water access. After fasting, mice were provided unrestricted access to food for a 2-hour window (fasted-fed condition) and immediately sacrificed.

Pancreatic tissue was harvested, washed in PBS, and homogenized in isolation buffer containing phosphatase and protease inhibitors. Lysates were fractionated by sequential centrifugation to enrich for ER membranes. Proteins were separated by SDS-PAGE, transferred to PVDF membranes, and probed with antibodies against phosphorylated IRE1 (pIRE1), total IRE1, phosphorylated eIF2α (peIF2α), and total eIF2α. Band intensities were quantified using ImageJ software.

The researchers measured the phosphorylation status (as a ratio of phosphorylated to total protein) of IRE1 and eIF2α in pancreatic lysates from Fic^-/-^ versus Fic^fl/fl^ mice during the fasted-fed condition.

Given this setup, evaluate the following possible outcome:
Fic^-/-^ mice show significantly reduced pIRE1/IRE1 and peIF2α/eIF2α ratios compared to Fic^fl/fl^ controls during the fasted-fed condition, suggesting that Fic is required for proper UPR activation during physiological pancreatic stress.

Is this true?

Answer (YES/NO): NO